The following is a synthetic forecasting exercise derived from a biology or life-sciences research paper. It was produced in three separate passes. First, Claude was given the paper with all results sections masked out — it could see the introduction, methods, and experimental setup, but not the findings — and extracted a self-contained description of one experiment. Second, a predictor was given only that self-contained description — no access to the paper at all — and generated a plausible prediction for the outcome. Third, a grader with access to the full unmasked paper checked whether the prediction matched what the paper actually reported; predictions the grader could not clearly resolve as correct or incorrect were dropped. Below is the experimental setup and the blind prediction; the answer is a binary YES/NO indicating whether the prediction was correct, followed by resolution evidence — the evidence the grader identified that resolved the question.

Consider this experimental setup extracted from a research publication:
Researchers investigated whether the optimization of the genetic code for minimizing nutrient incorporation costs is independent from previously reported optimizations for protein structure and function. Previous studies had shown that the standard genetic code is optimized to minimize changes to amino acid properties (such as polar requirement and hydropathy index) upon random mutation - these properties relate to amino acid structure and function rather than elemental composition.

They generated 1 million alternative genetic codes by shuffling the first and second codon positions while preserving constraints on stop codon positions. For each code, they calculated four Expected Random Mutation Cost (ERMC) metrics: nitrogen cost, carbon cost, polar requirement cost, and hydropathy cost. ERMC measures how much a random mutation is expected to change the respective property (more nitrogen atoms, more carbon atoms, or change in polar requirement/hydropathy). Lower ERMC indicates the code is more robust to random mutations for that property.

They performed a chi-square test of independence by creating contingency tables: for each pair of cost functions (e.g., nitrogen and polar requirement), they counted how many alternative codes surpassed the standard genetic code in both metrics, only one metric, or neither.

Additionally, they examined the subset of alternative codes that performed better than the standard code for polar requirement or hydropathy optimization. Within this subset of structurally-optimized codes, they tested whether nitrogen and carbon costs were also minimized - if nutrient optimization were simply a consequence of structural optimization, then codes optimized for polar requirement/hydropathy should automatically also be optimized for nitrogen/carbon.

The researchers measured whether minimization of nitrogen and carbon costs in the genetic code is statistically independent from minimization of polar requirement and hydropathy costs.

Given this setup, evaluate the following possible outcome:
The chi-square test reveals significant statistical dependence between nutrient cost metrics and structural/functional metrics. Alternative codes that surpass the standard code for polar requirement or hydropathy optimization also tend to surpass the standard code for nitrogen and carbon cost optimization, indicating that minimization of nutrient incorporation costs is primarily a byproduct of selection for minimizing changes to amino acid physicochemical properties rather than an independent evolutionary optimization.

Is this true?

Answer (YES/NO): NO